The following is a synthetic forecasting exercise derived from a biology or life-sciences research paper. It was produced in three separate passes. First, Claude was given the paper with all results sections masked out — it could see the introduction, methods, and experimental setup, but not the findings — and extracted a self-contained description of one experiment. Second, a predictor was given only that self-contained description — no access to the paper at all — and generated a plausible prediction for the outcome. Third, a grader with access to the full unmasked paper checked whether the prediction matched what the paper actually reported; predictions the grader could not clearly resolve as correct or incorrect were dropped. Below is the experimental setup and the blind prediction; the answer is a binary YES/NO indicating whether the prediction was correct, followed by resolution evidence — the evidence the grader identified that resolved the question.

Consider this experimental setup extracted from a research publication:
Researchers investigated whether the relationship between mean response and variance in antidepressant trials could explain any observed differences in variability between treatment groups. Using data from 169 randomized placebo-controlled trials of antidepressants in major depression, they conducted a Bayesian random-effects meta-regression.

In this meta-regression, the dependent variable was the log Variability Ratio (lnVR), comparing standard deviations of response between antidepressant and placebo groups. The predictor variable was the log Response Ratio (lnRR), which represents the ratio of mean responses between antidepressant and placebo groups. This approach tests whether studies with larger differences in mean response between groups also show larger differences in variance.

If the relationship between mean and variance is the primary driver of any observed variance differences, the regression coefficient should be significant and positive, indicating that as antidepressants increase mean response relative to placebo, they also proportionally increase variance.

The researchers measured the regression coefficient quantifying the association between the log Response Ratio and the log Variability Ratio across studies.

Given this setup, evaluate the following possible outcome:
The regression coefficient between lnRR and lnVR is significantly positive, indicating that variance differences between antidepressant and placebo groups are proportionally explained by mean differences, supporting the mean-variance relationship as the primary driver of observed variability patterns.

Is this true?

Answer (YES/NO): NO